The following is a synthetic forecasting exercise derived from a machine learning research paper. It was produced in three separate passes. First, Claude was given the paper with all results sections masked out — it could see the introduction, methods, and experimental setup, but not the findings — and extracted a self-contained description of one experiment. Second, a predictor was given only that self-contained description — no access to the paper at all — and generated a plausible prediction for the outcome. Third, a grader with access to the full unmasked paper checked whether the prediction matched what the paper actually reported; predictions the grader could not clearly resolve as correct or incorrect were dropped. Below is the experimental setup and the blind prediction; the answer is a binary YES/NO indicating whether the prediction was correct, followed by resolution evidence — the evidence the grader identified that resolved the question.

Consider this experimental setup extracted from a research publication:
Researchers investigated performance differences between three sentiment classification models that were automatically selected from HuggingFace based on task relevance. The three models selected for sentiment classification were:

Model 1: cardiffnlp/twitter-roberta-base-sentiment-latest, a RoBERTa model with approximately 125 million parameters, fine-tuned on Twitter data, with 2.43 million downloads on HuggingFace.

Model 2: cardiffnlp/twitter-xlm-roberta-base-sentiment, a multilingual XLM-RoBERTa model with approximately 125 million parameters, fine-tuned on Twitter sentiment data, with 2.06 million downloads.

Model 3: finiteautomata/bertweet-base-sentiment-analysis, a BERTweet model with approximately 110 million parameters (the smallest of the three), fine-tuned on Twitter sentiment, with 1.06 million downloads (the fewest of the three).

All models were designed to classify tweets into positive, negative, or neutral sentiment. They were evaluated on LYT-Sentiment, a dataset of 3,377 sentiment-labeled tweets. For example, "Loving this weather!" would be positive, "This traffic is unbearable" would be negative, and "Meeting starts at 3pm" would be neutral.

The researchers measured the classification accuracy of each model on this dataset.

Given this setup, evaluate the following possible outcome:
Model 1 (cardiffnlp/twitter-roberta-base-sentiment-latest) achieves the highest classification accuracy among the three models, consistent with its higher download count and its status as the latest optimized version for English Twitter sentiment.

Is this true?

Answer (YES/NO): NO